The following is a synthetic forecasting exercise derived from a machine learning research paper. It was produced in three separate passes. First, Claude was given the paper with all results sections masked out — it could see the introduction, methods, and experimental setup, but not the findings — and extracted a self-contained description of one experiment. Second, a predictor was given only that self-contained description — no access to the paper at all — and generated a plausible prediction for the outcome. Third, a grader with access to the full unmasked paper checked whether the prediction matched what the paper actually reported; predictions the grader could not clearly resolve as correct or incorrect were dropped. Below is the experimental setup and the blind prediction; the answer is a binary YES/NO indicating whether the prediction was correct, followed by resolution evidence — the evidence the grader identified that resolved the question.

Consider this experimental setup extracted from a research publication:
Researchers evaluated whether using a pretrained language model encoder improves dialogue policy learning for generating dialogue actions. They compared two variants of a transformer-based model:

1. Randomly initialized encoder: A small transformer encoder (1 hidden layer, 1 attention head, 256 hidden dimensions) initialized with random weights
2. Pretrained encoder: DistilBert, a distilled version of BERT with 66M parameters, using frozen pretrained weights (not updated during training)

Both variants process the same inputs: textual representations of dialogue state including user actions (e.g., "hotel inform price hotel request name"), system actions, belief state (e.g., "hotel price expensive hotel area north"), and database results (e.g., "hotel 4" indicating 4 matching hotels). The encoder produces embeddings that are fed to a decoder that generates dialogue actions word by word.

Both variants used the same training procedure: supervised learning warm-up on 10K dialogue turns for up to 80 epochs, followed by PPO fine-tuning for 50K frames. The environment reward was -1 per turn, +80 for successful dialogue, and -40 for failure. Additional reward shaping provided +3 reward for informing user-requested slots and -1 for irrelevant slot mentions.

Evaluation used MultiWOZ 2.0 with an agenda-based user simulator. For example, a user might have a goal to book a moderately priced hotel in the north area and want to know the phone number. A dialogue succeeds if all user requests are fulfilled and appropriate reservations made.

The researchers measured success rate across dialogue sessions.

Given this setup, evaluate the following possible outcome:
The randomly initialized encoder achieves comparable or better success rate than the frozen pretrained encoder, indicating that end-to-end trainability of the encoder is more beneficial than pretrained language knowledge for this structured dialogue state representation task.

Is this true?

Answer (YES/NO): YES